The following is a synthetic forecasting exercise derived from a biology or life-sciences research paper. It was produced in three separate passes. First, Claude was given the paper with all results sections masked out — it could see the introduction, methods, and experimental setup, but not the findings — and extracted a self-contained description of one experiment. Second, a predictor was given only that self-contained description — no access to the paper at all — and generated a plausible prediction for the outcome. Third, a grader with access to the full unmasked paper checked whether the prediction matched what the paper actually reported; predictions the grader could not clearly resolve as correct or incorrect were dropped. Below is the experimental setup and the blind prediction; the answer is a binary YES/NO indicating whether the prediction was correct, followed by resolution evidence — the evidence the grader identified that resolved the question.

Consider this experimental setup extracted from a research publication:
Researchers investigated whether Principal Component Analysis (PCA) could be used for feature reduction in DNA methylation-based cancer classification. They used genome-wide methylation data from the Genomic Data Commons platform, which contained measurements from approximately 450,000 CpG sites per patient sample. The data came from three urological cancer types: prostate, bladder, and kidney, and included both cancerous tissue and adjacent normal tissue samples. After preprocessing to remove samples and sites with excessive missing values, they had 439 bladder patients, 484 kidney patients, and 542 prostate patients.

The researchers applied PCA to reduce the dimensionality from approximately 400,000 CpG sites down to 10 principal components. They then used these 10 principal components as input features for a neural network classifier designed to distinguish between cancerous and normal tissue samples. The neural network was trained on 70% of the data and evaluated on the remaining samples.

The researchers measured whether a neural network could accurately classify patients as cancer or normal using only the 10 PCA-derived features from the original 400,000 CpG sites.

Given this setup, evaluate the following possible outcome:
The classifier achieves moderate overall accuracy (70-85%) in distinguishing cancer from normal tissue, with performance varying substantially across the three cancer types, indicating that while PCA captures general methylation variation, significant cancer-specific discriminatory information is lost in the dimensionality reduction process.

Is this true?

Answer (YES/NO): NO